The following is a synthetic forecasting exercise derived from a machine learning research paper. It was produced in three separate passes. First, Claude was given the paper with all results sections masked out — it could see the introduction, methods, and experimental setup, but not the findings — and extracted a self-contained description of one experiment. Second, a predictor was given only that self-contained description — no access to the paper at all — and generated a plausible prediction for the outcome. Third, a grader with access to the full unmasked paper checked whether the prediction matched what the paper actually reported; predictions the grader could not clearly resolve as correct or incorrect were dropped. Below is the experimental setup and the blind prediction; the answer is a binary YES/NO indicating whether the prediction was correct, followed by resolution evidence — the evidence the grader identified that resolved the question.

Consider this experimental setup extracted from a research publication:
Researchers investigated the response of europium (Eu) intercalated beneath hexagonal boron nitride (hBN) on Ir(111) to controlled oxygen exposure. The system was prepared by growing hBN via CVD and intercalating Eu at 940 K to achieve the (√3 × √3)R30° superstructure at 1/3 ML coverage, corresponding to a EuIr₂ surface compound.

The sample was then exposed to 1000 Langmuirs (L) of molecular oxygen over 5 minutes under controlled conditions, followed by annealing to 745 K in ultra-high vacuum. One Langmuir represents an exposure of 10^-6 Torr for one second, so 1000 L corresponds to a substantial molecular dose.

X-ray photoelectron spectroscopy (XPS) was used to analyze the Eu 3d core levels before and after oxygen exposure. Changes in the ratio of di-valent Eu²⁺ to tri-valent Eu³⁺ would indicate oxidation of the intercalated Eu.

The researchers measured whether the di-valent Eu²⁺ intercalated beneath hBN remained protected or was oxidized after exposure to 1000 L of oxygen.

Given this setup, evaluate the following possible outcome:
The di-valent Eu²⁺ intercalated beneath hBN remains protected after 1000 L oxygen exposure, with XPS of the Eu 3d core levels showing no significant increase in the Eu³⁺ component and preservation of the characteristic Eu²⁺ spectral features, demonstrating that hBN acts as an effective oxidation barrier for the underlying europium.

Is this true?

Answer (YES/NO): NO